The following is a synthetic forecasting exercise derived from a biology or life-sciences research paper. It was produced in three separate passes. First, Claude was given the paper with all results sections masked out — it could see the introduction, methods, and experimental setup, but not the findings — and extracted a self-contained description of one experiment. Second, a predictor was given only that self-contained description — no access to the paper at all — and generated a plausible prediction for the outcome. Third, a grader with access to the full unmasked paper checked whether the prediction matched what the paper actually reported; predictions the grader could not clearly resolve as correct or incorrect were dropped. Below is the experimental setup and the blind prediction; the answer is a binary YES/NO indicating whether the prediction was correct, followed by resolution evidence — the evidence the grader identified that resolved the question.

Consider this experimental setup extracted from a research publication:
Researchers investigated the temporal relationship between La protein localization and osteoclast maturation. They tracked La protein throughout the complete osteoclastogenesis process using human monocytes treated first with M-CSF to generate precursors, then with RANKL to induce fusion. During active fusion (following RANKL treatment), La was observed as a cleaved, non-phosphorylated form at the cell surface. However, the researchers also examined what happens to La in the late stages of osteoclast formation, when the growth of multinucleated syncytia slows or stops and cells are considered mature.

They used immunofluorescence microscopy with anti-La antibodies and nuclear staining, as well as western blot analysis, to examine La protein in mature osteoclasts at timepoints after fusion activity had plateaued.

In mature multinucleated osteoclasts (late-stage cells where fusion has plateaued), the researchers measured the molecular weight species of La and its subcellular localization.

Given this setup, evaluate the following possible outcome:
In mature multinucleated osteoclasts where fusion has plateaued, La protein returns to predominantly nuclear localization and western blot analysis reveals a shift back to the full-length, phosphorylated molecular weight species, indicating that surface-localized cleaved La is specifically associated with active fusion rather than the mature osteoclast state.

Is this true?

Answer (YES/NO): YES